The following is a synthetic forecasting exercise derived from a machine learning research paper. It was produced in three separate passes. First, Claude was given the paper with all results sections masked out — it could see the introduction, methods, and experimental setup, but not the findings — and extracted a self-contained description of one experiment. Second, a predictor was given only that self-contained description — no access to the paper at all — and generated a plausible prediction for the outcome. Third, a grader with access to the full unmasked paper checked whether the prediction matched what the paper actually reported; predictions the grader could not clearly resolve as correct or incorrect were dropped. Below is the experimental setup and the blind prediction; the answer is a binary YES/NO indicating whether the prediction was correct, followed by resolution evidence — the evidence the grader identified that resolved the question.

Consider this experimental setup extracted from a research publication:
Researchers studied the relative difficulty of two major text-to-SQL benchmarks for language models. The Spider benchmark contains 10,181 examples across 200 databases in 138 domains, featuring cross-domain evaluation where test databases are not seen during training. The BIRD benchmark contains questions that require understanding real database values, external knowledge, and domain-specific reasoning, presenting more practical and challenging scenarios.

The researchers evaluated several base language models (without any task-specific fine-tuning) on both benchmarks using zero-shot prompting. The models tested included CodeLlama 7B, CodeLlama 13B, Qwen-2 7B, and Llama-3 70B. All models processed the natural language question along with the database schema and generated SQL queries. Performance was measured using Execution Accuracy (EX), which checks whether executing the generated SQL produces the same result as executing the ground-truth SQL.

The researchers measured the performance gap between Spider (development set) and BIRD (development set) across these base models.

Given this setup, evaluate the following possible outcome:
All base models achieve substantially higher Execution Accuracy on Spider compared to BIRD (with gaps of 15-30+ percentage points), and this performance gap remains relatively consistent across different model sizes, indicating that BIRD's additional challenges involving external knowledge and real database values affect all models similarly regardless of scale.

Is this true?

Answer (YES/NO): YES